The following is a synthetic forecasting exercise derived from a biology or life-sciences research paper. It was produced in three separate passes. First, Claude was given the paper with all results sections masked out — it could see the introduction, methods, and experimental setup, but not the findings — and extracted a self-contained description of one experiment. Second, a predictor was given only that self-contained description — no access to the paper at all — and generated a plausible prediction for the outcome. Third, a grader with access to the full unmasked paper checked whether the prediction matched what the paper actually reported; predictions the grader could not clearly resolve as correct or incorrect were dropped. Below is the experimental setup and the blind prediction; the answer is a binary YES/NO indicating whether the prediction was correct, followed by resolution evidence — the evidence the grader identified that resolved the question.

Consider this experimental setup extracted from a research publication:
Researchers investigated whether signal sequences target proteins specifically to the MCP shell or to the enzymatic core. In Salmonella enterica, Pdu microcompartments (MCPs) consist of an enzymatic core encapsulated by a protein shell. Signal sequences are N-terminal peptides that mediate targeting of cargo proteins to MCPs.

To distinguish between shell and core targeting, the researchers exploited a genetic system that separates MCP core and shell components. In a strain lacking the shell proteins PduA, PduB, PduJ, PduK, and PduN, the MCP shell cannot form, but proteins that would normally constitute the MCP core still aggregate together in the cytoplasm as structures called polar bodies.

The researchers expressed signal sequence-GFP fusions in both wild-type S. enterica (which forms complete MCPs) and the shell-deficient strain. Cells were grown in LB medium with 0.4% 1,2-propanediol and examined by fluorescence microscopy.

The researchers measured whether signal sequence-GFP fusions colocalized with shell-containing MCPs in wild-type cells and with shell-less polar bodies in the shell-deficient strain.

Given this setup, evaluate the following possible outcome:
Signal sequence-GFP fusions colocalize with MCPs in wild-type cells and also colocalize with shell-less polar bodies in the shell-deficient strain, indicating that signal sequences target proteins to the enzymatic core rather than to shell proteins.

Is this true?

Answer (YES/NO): YES